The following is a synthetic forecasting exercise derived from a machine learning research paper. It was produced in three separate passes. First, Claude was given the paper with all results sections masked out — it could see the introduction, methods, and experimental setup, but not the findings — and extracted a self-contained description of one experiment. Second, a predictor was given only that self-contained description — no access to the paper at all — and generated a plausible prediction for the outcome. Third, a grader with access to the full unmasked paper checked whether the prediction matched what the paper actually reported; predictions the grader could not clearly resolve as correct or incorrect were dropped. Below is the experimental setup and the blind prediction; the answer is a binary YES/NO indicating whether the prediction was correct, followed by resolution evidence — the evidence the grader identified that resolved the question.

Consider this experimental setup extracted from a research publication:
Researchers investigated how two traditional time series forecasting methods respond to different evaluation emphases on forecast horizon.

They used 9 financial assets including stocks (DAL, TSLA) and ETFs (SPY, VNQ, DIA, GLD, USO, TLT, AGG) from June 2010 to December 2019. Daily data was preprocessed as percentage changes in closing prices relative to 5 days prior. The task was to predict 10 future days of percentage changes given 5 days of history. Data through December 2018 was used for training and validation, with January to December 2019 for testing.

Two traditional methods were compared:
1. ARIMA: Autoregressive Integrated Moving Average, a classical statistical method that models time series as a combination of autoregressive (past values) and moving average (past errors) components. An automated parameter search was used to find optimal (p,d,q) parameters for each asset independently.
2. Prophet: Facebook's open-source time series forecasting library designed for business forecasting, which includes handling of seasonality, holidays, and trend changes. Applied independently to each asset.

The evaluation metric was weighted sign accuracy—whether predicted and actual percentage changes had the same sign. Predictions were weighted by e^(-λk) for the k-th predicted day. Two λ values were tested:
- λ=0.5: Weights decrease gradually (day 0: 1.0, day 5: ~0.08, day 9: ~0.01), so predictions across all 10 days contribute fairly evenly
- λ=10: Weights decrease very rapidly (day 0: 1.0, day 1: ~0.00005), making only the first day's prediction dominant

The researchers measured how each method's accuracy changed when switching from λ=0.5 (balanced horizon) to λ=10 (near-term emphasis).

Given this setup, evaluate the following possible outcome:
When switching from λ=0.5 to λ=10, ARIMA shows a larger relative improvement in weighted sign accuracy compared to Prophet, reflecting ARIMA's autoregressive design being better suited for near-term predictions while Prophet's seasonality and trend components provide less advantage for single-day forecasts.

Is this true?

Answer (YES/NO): YES